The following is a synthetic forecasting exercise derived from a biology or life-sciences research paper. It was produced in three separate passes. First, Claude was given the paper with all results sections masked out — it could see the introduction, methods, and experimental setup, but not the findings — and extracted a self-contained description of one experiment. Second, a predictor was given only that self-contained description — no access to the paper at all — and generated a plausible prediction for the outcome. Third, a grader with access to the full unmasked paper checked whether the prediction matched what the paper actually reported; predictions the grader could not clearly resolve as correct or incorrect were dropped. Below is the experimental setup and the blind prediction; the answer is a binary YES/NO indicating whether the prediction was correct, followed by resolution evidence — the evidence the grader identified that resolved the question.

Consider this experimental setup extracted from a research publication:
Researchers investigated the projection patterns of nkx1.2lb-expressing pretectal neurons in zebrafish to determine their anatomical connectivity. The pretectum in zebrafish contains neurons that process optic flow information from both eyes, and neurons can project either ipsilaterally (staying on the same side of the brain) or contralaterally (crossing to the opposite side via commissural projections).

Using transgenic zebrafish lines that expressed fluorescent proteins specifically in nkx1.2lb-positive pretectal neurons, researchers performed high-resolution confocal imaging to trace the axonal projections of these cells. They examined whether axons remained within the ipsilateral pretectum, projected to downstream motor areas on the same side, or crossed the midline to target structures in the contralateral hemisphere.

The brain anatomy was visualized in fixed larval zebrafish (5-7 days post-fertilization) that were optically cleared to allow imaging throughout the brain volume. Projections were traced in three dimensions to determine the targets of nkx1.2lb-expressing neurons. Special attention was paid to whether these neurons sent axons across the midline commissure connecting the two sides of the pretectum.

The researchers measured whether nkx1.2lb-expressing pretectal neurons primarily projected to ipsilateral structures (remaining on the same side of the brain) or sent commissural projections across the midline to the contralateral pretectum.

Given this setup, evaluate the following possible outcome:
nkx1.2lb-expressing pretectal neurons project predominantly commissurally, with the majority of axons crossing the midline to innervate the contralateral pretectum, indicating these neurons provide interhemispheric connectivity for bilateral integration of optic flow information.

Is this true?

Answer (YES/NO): YES